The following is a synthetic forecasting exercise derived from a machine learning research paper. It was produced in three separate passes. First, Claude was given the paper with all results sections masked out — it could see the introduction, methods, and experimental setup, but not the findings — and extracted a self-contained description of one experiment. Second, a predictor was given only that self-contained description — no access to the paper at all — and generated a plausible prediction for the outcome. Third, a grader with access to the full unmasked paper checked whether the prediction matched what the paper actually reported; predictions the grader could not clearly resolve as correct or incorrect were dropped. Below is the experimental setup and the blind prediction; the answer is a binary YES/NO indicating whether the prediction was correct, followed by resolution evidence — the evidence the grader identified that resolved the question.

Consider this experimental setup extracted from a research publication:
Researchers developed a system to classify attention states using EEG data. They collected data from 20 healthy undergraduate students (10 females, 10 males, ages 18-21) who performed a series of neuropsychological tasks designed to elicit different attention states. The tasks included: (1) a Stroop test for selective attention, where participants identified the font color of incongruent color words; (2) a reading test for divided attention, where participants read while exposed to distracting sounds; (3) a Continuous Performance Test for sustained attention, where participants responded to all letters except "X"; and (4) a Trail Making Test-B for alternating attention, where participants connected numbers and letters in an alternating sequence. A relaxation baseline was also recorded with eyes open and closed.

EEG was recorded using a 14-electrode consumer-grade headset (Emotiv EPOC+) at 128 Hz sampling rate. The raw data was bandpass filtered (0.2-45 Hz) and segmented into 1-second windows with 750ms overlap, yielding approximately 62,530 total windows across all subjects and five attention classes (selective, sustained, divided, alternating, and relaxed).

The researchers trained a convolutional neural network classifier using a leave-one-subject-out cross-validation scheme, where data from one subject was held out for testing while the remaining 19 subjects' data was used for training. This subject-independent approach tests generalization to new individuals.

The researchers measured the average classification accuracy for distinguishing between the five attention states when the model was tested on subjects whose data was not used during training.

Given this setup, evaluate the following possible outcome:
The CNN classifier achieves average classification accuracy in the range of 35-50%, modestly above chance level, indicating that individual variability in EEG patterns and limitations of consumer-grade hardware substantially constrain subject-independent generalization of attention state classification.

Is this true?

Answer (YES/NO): NO